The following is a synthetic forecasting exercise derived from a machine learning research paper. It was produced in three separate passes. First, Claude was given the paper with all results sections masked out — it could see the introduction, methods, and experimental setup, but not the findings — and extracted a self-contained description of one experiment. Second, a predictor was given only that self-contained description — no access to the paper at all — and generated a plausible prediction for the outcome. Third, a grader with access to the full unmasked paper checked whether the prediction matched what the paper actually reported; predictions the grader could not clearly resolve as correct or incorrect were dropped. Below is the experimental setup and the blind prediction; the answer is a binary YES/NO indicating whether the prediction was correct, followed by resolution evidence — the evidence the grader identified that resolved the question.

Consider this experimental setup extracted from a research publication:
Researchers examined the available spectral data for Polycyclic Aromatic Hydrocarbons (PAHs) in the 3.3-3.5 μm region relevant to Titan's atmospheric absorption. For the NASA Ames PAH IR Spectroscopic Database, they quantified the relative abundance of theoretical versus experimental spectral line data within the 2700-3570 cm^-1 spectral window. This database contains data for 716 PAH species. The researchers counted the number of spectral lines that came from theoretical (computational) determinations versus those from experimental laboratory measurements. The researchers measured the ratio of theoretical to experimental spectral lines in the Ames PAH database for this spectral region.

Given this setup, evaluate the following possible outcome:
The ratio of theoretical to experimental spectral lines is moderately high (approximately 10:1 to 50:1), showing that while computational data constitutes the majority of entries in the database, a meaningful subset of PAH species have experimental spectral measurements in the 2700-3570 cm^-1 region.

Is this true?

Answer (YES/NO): NO